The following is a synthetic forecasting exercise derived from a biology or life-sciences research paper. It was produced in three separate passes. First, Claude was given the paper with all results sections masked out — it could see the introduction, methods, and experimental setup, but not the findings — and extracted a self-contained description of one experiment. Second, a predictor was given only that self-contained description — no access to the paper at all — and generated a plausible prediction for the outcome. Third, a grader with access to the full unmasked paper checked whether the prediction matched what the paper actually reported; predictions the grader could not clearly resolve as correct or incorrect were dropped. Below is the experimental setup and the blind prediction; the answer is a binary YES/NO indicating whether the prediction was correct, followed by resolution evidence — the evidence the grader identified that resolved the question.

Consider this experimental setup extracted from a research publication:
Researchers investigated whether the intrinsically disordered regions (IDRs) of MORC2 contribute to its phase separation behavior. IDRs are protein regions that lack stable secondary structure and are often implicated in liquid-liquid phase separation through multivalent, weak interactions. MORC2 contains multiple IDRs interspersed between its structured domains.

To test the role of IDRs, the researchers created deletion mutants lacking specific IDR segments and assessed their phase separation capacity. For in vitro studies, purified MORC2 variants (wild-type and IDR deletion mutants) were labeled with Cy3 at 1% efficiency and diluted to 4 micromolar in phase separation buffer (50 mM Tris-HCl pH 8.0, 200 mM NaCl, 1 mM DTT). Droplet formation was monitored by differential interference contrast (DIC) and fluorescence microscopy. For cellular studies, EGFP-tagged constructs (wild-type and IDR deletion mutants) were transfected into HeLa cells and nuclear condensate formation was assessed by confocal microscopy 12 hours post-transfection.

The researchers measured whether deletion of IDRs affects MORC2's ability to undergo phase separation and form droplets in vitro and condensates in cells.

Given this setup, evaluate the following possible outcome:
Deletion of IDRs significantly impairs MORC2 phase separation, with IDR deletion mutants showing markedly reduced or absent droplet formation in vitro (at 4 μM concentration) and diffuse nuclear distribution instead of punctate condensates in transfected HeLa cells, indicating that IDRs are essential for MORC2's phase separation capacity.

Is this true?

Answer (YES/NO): NO